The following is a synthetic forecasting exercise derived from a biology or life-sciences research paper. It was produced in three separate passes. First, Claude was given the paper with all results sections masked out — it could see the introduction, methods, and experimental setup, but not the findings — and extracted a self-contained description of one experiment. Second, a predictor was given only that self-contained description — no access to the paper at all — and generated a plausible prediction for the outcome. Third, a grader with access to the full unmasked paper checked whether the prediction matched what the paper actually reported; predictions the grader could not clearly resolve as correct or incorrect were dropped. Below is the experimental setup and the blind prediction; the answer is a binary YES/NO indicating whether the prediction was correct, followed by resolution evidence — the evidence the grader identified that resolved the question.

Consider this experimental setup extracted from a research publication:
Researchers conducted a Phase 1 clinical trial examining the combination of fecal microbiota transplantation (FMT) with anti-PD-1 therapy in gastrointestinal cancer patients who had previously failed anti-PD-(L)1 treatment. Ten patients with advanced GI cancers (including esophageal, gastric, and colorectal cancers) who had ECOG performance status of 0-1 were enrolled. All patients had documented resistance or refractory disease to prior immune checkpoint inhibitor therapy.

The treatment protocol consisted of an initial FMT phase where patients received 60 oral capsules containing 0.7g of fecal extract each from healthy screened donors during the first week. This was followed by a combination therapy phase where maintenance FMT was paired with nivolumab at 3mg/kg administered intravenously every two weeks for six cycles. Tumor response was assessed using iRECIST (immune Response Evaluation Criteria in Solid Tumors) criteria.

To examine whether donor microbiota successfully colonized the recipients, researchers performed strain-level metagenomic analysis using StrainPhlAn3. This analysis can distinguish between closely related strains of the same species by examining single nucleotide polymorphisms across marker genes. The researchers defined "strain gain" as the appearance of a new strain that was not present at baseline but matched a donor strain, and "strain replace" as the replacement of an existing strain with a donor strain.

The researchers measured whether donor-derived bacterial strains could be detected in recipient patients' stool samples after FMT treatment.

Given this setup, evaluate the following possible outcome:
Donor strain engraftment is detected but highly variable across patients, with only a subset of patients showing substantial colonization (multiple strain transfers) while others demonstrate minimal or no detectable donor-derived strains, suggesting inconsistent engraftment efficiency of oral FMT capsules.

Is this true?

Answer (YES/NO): NO